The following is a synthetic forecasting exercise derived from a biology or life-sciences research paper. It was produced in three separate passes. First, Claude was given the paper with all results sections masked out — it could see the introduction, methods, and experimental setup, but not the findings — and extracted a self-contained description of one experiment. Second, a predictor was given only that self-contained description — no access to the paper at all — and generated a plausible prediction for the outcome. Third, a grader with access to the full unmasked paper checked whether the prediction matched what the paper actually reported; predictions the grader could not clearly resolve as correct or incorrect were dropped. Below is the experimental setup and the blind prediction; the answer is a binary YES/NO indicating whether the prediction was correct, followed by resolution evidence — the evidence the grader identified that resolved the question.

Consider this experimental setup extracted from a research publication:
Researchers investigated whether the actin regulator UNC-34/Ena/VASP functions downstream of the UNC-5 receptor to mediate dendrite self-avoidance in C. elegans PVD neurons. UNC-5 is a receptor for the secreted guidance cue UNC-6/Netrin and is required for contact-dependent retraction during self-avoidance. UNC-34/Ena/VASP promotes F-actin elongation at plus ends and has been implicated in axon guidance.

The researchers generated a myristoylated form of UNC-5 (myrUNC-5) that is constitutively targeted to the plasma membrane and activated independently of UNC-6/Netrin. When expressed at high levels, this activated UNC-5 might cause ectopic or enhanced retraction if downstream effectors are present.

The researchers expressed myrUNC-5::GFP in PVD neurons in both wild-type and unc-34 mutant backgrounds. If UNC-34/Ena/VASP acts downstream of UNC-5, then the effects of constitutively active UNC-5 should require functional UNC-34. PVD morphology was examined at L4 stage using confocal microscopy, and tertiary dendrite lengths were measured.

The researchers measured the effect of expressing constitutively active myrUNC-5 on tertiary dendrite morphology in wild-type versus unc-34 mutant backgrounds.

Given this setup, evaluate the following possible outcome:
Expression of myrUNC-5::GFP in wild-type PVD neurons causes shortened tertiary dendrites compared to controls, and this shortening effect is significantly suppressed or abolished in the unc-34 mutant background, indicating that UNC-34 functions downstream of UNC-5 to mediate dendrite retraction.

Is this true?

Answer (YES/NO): YES